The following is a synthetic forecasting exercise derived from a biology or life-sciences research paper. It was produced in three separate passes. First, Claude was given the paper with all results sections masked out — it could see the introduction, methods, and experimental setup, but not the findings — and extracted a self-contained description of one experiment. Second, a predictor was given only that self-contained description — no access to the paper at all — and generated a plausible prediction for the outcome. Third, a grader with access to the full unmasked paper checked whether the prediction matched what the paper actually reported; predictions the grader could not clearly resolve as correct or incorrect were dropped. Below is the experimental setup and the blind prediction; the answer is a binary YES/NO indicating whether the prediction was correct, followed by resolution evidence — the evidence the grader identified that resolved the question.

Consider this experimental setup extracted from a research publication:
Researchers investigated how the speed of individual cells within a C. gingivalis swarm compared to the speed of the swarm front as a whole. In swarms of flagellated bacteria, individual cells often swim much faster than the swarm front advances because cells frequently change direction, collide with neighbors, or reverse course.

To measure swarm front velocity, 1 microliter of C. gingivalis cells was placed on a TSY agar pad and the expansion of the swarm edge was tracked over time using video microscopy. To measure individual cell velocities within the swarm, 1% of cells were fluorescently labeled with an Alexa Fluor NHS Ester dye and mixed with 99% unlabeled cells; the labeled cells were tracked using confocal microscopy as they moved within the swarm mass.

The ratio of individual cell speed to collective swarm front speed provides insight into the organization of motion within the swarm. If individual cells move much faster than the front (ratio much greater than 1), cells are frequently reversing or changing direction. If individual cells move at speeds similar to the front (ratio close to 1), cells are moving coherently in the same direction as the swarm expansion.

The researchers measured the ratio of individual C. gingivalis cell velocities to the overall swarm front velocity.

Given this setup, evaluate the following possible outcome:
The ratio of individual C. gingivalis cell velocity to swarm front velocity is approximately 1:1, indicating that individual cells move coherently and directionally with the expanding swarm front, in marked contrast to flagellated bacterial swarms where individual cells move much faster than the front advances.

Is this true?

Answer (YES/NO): NO